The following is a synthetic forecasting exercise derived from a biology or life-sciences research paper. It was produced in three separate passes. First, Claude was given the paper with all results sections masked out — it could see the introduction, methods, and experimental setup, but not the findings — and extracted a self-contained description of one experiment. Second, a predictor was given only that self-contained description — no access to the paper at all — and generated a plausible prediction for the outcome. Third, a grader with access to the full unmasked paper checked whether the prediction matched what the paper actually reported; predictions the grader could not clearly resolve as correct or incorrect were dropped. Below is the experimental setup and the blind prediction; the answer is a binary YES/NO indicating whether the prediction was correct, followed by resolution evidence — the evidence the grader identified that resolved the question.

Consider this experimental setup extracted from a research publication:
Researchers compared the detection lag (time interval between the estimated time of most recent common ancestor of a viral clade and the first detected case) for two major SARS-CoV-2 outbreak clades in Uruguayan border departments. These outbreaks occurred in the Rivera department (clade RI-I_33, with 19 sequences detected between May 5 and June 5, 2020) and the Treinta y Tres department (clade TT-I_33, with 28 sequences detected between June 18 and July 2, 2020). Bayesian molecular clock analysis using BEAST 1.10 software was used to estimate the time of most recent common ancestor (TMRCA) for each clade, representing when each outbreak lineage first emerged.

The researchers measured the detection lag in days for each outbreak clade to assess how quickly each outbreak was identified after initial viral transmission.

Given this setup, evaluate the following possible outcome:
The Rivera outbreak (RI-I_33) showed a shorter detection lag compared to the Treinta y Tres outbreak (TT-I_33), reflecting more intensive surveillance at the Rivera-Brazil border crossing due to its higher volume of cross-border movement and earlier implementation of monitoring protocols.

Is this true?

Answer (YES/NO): NO